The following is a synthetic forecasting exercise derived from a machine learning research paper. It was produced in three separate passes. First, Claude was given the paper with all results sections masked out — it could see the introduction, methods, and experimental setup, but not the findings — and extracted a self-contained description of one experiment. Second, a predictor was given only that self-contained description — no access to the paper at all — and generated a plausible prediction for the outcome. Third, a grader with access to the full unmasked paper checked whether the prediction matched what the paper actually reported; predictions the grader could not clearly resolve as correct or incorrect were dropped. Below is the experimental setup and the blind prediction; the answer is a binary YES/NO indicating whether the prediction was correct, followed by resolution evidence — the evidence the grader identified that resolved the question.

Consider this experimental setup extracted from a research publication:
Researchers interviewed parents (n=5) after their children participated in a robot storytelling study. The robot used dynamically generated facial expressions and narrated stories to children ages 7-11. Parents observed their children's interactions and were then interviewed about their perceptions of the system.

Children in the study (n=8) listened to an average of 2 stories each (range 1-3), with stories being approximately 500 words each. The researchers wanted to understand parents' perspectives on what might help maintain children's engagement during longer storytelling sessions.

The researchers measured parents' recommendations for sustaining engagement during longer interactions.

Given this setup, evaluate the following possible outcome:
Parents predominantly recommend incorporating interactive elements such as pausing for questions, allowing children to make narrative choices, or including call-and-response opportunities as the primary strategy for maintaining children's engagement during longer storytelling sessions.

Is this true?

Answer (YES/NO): NO